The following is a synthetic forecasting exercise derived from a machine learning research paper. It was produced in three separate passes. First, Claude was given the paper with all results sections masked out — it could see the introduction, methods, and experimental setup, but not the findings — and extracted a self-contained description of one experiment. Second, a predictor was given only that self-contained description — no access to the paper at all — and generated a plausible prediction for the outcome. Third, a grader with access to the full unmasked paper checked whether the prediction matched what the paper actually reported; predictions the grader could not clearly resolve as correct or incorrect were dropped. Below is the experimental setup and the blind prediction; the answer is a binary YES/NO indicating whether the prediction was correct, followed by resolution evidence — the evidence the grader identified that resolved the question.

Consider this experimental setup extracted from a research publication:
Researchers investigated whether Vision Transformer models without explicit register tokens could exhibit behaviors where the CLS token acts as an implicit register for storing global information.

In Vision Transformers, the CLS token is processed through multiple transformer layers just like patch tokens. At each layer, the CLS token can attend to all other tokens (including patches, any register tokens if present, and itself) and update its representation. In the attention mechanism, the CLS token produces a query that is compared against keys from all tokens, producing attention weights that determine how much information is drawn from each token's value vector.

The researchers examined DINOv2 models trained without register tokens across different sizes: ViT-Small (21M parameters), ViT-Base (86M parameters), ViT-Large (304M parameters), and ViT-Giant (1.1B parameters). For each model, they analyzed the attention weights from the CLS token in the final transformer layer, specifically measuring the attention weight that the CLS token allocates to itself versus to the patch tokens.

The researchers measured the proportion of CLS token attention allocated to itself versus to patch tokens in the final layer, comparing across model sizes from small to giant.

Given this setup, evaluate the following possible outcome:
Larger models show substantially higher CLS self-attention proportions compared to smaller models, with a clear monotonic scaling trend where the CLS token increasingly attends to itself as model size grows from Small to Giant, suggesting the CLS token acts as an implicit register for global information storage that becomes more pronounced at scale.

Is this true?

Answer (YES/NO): NO